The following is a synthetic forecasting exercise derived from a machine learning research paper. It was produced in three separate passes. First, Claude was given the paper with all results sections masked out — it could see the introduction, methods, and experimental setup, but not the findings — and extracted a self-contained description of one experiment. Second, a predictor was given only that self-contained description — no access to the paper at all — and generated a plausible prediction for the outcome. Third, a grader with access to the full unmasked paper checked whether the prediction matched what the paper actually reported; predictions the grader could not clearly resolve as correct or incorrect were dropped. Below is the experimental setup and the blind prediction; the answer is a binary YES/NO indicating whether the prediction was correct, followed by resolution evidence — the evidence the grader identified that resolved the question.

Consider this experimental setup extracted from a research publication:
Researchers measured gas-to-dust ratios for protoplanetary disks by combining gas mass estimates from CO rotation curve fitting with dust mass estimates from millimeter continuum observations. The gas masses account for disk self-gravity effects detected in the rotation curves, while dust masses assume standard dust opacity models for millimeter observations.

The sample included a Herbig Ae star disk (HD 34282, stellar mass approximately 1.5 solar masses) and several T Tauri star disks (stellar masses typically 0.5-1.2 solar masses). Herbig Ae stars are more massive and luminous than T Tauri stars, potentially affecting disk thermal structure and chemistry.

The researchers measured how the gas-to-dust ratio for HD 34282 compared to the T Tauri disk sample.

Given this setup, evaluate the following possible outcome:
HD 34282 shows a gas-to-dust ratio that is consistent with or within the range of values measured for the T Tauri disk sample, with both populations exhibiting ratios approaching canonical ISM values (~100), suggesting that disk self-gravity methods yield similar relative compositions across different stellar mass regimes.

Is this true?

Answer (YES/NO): NO